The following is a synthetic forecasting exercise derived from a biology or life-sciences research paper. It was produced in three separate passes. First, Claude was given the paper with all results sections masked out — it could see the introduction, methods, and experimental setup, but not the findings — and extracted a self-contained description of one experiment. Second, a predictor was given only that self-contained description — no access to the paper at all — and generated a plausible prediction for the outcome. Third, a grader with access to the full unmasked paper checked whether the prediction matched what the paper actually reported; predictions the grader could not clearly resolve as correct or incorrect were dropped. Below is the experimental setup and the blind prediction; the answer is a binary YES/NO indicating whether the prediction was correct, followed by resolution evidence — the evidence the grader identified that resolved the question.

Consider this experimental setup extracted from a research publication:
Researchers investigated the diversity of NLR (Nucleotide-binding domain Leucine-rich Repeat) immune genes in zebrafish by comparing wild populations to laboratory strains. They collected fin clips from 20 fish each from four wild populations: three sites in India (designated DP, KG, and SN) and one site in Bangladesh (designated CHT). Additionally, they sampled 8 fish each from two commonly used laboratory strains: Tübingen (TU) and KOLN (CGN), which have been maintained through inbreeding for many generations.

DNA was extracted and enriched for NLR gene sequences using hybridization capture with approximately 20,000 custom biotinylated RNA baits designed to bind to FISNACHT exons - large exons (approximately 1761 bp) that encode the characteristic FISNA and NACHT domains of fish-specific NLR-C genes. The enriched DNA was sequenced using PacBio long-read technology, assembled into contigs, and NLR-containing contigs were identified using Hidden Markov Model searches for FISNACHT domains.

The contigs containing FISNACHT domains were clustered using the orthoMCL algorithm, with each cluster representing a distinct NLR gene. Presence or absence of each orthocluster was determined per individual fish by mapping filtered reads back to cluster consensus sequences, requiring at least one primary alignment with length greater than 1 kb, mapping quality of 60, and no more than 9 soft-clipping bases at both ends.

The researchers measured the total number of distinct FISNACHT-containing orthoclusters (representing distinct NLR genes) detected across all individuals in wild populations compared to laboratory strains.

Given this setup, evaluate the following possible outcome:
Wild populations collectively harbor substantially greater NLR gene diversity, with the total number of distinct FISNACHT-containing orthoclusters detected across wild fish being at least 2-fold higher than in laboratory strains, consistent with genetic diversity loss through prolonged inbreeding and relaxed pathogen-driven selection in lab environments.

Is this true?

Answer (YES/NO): YES